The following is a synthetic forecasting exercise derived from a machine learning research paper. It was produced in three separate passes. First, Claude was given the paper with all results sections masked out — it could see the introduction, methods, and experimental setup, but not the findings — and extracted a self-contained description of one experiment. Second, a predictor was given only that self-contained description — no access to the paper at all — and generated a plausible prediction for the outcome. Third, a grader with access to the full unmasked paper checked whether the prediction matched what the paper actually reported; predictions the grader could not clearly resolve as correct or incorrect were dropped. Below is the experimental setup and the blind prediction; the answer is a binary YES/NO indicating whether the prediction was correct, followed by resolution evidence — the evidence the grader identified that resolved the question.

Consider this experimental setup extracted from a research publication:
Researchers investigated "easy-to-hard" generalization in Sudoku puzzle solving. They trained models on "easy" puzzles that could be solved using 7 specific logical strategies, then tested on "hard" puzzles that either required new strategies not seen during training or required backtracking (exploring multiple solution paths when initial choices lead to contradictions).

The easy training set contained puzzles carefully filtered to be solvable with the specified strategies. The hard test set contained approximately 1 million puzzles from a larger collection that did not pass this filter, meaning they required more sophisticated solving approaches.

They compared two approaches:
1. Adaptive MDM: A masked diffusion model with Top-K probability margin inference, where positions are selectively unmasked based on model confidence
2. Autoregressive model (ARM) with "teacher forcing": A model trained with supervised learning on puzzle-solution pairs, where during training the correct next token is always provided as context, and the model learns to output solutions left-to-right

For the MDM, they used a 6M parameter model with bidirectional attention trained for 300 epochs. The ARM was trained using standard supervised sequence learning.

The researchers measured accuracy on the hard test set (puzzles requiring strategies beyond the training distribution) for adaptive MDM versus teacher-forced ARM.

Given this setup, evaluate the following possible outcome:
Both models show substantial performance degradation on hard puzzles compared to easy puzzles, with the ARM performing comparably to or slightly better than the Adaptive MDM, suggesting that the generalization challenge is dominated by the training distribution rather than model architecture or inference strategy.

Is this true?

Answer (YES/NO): NO